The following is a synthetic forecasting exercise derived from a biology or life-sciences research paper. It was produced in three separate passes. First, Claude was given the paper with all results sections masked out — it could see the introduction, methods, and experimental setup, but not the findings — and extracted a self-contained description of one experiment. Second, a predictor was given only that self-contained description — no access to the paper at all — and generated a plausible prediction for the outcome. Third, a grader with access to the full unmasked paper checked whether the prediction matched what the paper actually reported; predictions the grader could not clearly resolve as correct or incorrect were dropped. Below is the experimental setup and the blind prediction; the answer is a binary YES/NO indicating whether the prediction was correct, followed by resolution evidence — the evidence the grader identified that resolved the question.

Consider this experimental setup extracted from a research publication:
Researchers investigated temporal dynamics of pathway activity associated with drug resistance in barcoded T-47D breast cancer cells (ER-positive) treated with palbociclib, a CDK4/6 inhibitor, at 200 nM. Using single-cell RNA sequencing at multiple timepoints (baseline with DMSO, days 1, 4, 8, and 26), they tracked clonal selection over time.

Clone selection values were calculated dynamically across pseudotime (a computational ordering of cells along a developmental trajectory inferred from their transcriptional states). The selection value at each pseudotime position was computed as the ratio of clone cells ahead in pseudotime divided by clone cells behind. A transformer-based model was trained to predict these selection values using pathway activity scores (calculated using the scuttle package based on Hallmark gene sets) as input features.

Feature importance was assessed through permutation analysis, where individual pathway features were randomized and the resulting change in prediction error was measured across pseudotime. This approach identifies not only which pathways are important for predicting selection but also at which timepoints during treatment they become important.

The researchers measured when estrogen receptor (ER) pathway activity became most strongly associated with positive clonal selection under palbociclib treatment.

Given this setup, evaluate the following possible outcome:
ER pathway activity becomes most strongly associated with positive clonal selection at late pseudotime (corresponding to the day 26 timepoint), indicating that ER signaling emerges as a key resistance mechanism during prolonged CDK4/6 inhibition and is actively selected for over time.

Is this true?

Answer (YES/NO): NO